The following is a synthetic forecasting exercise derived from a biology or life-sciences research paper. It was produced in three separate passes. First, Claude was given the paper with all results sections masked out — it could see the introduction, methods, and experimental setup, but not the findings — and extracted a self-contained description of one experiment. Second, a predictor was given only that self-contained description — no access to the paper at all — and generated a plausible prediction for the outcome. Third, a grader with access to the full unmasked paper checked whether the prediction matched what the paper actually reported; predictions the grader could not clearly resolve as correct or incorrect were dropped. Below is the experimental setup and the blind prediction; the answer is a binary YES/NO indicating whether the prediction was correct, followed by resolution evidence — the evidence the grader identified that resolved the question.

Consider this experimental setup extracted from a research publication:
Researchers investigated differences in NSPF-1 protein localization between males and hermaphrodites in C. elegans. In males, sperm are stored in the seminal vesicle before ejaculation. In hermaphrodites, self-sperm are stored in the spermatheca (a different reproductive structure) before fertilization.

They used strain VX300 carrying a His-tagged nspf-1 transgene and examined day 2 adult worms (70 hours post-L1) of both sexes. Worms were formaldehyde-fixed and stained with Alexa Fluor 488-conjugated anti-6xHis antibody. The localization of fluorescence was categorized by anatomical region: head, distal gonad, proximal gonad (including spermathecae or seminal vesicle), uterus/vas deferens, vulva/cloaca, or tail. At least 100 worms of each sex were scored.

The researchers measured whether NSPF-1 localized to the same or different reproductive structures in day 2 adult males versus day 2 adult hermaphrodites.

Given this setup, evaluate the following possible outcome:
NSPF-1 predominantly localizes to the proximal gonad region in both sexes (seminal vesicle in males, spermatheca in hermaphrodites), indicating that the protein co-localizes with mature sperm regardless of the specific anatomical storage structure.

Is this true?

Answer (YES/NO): NO